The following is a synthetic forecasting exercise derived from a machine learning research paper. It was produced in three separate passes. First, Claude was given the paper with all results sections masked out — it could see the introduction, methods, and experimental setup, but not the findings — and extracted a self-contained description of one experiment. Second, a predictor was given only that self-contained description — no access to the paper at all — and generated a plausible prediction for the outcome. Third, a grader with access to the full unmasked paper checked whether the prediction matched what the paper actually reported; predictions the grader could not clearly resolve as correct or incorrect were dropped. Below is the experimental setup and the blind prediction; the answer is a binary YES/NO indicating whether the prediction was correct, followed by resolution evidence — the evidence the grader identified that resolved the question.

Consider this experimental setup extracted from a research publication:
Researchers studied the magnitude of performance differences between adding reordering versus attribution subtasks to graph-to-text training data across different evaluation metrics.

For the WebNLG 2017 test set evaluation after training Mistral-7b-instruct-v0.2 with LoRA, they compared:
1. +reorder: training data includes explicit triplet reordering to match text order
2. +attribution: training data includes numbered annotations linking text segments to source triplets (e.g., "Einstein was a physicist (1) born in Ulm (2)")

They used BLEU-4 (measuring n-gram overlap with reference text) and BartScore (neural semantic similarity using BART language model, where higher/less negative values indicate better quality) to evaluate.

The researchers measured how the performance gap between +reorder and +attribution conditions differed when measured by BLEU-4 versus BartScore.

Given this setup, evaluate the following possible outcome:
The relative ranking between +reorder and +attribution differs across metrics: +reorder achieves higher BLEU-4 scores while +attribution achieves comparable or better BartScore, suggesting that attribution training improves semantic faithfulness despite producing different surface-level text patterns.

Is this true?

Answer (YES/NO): NO